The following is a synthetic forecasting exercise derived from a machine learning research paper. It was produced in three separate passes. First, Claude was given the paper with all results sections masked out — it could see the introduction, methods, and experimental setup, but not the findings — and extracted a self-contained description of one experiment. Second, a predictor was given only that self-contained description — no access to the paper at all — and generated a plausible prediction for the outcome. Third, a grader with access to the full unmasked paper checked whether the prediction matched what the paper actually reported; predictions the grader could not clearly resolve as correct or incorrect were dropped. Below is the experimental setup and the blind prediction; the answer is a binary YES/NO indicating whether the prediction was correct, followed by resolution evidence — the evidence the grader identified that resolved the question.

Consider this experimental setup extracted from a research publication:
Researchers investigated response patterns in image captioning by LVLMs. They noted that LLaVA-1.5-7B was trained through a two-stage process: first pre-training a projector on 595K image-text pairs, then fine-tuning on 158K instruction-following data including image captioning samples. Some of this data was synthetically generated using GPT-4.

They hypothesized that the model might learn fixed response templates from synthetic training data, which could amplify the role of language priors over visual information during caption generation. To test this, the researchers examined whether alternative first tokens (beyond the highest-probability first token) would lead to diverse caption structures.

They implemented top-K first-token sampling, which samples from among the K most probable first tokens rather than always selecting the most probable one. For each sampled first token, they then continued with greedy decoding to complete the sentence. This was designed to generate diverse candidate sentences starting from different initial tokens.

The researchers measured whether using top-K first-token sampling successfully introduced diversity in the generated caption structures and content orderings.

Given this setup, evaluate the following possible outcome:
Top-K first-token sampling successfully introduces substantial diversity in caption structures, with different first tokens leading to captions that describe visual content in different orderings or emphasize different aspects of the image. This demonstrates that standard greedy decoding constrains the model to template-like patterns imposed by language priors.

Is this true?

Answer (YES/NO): NO